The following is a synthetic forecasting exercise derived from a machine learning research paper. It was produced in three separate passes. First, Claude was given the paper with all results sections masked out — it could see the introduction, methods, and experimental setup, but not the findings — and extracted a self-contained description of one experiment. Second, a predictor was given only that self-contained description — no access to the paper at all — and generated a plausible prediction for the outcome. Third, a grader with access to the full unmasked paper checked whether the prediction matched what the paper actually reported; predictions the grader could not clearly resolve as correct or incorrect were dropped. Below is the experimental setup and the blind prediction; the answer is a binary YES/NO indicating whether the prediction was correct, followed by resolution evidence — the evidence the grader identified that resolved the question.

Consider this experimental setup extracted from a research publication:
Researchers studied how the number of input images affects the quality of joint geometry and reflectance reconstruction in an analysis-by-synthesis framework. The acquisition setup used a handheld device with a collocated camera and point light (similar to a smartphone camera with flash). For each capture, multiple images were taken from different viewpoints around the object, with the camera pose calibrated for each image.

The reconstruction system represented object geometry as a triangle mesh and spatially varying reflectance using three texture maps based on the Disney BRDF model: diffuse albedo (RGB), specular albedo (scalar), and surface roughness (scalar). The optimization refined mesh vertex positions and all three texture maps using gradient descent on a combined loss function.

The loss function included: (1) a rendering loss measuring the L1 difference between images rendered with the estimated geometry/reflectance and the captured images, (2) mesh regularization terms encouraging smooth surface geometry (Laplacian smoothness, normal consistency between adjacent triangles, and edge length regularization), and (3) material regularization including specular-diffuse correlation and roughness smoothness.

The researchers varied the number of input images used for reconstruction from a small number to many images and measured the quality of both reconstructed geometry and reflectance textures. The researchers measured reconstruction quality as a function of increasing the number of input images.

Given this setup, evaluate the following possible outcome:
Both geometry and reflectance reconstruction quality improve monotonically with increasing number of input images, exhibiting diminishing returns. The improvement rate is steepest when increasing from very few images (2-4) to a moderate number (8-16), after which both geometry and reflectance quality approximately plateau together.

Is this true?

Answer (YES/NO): NO